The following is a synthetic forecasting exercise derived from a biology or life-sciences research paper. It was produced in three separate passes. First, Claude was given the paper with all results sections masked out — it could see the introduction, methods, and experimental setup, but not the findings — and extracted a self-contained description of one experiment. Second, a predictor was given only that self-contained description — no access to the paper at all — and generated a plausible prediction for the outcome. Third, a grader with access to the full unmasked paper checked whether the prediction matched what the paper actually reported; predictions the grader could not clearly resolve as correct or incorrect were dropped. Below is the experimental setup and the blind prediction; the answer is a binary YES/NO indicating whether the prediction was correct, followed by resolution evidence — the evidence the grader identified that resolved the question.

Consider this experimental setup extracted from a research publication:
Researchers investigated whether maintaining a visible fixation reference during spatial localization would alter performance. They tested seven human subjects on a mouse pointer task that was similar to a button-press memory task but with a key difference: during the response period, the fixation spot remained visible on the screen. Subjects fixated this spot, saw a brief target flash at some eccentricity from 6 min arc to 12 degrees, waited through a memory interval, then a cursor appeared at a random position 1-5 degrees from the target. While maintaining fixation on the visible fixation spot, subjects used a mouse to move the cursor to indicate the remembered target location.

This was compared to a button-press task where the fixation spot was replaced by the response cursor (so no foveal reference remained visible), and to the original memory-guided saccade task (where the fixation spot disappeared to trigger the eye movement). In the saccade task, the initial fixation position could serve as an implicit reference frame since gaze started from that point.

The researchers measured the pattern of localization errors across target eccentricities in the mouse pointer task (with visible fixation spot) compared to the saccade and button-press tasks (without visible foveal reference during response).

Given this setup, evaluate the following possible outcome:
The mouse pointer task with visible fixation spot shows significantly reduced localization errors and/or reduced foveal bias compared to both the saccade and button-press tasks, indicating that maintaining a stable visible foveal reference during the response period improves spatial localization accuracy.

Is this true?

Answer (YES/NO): NO